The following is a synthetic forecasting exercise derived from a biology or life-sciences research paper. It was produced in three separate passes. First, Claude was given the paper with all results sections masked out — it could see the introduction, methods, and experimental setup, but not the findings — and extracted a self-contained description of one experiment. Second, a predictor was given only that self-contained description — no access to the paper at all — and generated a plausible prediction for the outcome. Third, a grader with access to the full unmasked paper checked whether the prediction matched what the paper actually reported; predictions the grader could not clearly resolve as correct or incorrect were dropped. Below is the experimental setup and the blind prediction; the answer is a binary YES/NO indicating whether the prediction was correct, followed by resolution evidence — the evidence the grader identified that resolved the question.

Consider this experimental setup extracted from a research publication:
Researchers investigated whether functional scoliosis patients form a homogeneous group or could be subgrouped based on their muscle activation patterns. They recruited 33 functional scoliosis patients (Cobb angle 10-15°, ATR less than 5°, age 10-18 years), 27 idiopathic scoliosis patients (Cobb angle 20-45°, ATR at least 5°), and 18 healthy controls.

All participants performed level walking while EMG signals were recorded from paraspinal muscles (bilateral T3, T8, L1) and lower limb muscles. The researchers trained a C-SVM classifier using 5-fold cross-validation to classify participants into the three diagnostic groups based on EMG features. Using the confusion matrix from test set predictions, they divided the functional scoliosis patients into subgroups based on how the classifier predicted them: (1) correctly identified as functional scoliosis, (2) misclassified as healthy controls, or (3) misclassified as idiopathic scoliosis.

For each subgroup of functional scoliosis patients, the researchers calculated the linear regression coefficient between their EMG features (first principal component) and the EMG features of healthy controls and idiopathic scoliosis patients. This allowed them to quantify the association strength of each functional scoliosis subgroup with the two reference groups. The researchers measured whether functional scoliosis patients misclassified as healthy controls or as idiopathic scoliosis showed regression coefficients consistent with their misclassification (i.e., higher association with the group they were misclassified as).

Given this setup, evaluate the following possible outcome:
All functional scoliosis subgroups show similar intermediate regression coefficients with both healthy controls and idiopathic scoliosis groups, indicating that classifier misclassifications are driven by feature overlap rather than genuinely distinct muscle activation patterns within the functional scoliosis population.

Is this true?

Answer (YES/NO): NO